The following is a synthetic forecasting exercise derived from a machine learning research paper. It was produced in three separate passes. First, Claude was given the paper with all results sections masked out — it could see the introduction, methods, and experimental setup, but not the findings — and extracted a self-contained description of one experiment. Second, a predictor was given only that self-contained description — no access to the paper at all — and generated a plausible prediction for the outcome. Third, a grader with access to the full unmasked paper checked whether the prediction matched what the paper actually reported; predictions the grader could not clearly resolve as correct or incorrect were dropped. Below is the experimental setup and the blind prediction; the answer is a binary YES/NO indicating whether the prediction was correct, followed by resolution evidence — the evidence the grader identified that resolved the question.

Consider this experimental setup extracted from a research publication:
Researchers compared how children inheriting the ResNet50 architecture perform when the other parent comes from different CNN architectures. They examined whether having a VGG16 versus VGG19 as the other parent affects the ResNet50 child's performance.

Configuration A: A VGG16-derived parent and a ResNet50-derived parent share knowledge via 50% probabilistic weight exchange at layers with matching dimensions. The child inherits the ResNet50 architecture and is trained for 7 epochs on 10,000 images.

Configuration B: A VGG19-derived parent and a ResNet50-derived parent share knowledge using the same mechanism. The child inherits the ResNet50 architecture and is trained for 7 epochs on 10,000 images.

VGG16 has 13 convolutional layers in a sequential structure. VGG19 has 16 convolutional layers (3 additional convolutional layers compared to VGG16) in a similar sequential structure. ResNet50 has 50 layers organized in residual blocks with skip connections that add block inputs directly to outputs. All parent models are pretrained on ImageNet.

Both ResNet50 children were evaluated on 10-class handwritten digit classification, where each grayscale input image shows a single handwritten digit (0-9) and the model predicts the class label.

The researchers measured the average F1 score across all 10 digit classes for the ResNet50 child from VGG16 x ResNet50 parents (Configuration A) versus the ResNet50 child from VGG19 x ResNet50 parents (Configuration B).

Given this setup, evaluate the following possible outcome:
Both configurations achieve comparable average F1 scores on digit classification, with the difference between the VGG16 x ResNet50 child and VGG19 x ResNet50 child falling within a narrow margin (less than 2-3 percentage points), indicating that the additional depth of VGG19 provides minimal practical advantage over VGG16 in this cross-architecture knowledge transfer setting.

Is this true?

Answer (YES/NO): NO